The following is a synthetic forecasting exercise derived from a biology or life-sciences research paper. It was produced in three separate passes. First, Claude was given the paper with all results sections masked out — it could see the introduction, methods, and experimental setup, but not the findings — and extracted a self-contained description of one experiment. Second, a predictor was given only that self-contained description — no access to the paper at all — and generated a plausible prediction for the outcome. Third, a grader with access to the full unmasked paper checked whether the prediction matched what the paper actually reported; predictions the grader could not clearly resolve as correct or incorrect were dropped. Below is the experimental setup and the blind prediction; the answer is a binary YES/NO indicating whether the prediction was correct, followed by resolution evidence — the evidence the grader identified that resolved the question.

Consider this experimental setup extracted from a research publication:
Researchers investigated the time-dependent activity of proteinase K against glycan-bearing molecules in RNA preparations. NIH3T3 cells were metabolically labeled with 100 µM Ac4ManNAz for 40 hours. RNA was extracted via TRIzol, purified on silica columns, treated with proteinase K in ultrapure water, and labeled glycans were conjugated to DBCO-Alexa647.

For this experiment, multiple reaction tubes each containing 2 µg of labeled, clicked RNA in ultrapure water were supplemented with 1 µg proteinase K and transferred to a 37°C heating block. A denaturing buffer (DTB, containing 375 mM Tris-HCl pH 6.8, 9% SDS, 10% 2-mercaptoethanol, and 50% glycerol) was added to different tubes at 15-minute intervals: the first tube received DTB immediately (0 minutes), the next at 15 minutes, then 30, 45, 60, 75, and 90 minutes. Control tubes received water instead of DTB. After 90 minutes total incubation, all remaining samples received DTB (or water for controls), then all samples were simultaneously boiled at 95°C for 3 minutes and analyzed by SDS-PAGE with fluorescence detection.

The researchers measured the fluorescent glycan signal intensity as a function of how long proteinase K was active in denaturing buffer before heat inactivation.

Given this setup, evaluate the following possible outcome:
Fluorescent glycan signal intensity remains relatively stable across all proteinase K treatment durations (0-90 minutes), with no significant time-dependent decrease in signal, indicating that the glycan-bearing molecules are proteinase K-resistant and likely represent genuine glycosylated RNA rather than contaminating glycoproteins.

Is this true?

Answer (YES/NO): NO